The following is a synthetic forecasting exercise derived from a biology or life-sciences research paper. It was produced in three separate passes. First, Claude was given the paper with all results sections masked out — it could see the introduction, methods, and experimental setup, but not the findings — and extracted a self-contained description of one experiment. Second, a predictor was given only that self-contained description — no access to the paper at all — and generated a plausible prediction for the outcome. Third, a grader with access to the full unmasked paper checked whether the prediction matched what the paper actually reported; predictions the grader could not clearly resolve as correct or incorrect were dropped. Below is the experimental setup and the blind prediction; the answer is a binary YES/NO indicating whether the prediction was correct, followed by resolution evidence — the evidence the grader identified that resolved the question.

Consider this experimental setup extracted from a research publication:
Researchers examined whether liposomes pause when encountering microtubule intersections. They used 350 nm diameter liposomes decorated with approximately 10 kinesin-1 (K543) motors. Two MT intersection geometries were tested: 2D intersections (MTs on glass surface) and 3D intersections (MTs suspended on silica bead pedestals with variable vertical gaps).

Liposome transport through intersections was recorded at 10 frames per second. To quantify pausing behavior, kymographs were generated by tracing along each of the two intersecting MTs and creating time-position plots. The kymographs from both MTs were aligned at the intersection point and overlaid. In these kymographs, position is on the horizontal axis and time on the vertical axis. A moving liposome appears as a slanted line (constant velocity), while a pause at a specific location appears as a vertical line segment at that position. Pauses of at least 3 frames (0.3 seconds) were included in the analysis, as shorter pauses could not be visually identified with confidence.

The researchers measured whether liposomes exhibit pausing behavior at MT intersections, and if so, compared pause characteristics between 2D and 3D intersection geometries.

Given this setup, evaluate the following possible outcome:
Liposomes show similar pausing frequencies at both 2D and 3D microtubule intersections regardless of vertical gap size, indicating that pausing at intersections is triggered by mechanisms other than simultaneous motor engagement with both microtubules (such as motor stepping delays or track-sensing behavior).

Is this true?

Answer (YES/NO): NO